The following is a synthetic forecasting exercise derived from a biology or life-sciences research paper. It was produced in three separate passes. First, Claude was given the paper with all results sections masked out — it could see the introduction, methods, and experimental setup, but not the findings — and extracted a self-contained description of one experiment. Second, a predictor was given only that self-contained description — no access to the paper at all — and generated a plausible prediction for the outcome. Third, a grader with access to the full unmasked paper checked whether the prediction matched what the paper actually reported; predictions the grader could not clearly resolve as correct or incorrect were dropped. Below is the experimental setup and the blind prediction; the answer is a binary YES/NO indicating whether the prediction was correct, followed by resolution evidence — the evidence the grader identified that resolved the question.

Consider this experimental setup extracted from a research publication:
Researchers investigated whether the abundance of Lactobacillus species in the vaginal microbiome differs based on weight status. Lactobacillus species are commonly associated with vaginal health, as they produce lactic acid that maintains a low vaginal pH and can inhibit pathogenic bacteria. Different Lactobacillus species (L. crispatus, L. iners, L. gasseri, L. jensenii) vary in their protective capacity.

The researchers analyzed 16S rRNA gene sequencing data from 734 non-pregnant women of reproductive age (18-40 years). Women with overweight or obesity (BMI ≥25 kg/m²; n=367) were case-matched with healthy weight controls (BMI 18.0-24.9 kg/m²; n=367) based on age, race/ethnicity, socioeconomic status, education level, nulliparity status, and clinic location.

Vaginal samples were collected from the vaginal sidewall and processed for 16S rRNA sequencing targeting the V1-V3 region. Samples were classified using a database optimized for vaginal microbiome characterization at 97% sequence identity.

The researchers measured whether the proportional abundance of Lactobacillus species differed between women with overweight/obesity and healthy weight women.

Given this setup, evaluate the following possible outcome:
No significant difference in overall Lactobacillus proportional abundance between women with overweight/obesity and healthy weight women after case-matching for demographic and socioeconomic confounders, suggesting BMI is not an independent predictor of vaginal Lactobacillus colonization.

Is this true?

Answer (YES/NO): NO